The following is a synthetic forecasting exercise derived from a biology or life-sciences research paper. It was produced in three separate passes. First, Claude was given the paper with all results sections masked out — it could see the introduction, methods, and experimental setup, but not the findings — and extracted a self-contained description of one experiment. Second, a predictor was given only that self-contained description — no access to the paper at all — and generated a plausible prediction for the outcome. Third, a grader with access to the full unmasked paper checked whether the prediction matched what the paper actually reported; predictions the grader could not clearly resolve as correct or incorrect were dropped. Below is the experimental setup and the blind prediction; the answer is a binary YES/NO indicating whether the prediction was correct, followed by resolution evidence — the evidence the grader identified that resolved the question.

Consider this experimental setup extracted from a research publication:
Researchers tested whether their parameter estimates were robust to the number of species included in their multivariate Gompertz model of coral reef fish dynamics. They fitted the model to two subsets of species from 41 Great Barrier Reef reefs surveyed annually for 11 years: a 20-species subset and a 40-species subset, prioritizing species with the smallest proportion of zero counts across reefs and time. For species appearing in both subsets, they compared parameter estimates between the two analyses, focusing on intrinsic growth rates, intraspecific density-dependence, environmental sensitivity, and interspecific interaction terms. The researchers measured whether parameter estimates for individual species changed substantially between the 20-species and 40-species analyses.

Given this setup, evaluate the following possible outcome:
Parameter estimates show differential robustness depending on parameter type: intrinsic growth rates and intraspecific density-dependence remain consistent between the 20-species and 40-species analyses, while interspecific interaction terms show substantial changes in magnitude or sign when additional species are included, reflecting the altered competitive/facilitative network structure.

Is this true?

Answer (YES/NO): NO